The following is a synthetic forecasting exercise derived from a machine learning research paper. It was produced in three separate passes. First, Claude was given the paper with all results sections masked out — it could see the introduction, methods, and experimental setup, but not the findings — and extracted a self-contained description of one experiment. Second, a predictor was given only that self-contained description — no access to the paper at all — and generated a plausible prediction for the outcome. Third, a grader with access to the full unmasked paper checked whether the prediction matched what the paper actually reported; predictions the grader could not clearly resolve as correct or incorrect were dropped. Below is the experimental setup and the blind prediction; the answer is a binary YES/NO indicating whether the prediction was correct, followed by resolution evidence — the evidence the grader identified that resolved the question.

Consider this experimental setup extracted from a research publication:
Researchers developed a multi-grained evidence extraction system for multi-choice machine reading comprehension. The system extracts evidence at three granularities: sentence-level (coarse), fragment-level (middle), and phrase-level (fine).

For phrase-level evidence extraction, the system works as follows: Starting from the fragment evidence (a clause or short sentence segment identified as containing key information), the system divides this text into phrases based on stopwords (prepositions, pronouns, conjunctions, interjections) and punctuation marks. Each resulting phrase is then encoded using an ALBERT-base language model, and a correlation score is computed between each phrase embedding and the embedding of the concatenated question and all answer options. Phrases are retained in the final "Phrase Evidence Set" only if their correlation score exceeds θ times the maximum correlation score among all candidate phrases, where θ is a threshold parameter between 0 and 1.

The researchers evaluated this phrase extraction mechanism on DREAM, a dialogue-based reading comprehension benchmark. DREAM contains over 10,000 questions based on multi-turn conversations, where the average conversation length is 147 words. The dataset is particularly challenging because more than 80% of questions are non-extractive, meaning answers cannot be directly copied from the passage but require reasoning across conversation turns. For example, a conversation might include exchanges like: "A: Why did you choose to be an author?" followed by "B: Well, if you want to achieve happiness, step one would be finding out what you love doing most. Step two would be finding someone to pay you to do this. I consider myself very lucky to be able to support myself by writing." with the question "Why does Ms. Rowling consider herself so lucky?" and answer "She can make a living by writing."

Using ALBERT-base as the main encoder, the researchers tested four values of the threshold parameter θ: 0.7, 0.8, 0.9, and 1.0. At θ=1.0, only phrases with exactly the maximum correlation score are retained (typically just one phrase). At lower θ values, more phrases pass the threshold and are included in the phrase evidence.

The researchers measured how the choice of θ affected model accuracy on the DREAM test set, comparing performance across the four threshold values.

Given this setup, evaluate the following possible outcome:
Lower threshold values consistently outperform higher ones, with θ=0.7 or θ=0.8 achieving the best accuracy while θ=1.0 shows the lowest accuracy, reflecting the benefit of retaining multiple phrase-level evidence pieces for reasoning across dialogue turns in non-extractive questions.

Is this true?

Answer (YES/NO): NO